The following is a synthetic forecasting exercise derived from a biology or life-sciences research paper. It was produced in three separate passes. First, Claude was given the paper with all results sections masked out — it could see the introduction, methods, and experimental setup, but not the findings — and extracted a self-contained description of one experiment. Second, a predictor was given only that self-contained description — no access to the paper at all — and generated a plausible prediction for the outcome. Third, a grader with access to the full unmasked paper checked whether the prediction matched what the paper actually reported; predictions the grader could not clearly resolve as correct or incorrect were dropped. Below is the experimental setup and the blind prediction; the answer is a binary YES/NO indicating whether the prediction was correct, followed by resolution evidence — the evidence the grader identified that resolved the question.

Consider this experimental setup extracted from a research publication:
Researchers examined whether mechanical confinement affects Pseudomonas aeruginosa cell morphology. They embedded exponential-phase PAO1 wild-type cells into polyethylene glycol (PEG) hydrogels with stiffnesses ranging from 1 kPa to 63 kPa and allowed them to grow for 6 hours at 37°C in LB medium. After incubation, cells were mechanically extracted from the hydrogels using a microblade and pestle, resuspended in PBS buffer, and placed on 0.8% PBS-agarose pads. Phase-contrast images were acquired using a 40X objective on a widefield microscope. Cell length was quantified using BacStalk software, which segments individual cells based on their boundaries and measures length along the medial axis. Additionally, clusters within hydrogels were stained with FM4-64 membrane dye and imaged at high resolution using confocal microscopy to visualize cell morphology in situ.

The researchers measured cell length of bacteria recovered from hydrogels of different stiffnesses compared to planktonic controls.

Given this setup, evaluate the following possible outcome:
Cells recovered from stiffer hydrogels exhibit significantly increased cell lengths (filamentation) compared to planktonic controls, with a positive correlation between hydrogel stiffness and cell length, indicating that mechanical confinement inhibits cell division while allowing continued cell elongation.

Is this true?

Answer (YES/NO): NO